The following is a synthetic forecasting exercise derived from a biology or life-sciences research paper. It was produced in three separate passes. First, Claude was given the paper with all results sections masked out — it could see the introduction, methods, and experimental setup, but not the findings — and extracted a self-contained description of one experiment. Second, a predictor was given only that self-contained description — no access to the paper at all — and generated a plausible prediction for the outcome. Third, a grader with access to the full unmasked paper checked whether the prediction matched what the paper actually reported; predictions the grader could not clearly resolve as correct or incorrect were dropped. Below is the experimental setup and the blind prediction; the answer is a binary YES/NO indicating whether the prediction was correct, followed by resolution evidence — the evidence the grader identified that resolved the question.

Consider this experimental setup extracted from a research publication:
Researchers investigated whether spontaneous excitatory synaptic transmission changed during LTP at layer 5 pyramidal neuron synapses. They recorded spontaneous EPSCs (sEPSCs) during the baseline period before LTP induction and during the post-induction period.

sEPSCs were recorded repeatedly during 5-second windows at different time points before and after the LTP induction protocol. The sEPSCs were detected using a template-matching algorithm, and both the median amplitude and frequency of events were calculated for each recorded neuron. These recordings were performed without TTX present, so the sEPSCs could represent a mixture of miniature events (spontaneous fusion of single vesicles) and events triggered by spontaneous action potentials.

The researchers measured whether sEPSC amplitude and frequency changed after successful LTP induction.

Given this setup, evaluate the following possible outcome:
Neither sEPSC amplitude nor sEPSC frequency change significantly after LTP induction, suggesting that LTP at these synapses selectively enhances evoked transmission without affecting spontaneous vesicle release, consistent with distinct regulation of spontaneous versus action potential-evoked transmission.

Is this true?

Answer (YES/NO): NO